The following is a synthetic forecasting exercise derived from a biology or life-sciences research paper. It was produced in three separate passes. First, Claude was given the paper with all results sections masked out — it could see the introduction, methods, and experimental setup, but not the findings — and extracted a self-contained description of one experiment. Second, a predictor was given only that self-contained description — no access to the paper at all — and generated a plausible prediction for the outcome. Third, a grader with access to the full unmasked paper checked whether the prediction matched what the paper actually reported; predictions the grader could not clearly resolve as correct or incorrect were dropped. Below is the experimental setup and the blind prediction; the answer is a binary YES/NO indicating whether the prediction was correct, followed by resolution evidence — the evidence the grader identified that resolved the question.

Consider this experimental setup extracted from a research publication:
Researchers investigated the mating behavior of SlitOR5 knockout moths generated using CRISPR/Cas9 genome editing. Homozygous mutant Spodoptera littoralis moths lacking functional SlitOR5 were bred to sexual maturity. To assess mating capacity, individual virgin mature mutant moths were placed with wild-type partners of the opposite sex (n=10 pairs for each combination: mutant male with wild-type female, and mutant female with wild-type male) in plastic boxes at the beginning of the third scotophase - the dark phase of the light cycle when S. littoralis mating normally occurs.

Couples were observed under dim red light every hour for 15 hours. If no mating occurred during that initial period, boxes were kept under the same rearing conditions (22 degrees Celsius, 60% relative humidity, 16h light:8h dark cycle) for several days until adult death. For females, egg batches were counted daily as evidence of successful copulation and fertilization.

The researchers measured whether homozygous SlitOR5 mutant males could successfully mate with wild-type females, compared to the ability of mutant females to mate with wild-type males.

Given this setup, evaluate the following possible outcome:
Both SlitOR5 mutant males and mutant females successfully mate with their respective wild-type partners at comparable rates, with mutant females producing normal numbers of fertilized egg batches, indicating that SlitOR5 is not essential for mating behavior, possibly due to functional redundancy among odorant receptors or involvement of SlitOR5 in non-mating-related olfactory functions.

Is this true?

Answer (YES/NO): NO